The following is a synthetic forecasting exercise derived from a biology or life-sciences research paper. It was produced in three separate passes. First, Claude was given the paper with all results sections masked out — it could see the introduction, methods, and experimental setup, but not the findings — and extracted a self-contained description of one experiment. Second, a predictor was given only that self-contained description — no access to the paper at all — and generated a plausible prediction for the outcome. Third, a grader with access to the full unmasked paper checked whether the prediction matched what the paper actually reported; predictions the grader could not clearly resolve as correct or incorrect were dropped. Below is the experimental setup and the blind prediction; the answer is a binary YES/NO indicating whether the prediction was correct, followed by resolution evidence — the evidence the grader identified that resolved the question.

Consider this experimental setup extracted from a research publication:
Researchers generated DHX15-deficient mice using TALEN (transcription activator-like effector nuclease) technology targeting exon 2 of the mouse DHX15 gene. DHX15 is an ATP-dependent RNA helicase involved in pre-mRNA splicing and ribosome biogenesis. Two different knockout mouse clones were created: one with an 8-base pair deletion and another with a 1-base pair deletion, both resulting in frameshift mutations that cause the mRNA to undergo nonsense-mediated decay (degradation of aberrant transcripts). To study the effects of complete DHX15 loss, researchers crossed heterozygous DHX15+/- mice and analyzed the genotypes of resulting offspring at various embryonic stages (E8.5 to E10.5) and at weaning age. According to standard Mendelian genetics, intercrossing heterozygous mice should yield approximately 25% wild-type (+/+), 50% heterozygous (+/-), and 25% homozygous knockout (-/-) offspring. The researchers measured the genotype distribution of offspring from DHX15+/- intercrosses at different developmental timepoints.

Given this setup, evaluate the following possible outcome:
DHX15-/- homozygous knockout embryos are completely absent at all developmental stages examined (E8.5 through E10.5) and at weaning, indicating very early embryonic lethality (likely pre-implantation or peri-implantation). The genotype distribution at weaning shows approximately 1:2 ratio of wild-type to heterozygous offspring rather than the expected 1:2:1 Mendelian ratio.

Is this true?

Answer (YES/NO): NO